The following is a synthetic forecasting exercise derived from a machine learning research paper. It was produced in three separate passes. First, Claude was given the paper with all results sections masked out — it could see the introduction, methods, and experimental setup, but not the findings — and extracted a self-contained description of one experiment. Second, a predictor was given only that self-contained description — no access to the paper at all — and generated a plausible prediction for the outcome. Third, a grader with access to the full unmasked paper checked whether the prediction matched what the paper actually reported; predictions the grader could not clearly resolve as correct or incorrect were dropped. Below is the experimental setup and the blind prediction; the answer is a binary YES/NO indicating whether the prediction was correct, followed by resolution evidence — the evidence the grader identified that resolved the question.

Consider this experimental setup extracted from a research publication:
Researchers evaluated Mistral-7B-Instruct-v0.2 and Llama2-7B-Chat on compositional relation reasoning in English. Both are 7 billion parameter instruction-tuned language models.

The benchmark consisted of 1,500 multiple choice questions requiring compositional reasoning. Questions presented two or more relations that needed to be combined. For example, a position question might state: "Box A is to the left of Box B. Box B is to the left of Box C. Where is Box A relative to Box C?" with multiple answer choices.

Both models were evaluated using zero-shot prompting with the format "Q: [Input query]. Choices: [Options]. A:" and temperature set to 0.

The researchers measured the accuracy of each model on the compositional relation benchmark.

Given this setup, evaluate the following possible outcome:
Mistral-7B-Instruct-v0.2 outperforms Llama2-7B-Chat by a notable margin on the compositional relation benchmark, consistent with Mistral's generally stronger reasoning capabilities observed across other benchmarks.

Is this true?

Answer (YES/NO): YES